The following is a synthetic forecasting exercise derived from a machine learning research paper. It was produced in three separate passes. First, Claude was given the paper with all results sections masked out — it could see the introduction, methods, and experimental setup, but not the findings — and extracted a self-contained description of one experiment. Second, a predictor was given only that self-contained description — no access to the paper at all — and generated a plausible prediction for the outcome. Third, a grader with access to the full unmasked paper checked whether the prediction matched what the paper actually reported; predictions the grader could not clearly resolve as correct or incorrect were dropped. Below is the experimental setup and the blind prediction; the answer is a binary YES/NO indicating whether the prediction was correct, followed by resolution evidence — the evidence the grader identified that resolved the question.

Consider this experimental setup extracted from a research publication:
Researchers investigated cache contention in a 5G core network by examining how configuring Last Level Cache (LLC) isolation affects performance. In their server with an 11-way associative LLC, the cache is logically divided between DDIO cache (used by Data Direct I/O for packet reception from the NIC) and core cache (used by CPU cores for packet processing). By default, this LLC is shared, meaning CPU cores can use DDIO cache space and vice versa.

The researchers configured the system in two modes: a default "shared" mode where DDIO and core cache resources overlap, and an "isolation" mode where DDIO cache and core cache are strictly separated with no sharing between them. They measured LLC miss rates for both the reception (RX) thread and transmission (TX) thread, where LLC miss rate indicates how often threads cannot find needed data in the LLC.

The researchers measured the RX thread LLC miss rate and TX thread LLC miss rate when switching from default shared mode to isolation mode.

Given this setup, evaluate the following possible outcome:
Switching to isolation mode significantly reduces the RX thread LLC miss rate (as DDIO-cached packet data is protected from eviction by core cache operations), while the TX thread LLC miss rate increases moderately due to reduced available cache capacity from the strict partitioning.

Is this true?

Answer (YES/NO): NO